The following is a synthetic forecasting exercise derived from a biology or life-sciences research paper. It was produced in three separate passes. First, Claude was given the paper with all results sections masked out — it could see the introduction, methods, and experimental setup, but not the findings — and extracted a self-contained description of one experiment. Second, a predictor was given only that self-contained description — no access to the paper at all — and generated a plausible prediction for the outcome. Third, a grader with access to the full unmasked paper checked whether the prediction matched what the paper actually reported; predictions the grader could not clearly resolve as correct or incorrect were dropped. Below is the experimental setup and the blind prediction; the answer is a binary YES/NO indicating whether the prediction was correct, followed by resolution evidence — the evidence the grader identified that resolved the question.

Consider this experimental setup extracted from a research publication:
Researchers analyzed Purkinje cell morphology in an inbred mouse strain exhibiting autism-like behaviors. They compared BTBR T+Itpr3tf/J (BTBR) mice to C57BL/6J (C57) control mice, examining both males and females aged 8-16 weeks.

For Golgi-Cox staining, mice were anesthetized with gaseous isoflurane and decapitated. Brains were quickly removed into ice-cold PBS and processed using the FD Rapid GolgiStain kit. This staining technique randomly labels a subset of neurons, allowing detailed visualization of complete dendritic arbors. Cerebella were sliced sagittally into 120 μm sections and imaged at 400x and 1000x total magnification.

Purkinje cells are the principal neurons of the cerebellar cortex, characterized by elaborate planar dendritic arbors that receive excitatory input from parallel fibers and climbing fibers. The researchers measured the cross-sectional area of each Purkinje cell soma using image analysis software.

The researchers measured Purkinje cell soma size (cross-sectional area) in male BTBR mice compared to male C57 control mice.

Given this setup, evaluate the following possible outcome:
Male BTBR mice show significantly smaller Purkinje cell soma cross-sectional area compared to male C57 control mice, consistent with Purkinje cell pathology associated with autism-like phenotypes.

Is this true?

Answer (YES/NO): NO